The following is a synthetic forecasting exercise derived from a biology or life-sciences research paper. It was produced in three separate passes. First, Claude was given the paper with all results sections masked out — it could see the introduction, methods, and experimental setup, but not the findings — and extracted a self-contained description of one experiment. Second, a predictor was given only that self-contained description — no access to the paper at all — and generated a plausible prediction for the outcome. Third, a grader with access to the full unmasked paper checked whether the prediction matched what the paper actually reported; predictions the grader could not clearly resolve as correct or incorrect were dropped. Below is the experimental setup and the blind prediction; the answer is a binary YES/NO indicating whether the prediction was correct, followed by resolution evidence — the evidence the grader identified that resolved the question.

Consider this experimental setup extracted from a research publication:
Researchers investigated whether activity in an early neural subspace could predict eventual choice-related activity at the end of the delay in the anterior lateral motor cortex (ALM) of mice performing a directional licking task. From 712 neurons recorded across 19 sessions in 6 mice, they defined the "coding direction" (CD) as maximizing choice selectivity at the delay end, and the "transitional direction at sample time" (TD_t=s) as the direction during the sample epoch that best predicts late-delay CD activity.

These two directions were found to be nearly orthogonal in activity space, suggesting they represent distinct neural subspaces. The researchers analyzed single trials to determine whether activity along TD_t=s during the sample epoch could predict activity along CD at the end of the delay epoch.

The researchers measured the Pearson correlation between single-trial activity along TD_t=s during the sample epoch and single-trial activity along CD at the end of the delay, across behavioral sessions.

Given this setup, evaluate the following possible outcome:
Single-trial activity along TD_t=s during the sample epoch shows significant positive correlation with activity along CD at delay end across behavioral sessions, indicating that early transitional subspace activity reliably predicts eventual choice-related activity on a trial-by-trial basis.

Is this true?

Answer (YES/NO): YES